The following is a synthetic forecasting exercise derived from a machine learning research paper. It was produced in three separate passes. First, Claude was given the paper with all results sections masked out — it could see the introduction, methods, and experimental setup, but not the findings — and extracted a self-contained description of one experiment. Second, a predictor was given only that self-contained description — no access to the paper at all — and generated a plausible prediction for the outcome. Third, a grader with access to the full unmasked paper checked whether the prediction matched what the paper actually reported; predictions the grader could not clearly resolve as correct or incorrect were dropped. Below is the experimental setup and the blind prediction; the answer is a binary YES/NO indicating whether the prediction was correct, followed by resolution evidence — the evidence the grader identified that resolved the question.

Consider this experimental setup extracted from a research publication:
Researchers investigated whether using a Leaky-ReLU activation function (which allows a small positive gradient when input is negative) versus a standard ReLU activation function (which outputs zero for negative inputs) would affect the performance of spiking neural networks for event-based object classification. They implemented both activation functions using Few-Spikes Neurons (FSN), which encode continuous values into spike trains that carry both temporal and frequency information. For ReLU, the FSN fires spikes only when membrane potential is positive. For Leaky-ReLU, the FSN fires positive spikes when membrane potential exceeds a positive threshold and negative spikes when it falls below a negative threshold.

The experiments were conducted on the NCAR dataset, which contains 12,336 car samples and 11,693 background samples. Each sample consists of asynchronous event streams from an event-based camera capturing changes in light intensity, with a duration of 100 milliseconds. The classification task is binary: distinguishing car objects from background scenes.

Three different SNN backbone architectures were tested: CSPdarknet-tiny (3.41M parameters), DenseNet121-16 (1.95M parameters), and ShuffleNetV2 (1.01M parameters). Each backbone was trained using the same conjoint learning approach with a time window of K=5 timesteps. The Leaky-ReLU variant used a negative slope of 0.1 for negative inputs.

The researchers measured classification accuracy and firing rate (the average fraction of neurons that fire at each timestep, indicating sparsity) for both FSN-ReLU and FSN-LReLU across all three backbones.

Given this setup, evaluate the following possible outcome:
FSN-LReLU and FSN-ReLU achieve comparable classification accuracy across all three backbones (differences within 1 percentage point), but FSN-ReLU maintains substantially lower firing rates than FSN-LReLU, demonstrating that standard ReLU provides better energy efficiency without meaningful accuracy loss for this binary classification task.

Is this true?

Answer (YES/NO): YES